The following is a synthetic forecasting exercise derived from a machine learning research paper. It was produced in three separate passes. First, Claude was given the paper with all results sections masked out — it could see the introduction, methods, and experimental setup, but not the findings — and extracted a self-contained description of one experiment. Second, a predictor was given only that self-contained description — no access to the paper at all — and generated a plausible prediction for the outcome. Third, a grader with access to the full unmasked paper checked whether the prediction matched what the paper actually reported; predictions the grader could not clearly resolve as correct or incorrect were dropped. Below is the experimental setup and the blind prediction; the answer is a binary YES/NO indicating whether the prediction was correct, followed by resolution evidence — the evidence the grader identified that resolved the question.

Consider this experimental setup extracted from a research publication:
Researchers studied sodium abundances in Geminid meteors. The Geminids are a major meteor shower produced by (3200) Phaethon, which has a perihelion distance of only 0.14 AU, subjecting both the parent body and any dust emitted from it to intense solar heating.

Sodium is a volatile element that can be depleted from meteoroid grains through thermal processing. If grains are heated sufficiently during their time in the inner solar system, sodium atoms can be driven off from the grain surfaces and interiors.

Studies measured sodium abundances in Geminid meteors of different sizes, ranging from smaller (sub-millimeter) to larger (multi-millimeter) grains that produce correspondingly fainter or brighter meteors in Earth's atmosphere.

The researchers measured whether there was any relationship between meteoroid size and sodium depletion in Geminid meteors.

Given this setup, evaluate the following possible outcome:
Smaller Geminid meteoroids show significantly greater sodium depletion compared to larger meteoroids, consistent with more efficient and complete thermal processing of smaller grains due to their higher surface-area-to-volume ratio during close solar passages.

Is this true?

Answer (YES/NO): YES